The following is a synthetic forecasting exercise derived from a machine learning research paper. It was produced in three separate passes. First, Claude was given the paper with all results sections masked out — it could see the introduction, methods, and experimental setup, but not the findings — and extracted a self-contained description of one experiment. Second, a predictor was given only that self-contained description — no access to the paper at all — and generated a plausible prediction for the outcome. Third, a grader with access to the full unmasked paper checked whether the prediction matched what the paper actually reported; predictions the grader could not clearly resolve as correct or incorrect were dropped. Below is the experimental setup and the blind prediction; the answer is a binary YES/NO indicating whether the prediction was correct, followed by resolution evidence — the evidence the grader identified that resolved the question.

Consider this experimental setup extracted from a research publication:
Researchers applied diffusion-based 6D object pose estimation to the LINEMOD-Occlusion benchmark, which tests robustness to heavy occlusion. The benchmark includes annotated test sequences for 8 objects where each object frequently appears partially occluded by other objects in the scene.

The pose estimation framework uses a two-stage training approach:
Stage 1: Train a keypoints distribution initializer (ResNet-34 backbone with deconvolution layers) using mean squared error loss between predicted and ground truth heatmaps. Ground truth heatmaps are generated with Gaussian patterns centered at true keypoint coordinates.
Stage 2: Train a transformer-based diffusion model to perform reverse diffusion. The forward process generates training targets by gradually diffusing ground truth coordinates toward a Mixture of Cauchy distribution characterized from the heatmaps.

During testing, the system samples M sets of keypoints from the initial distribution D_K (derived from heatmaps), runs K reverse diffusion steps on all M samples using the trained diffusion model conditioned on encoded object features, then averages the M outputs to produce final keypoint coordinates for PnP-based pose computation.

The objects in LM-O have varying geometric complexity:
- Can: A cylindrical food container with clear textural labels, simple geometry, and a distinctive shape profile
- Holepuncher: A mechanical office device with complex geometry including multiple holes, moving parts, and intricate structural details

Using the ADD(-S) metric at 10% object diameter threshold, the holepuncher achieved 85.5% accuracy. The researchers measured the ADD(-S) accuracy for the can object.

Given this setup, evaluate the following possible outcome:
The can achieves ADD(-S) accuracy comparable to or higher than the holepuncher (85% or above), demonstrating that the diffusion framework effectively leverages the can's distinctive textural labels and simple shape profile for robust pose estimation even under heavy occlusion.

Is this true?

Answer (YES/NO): YES